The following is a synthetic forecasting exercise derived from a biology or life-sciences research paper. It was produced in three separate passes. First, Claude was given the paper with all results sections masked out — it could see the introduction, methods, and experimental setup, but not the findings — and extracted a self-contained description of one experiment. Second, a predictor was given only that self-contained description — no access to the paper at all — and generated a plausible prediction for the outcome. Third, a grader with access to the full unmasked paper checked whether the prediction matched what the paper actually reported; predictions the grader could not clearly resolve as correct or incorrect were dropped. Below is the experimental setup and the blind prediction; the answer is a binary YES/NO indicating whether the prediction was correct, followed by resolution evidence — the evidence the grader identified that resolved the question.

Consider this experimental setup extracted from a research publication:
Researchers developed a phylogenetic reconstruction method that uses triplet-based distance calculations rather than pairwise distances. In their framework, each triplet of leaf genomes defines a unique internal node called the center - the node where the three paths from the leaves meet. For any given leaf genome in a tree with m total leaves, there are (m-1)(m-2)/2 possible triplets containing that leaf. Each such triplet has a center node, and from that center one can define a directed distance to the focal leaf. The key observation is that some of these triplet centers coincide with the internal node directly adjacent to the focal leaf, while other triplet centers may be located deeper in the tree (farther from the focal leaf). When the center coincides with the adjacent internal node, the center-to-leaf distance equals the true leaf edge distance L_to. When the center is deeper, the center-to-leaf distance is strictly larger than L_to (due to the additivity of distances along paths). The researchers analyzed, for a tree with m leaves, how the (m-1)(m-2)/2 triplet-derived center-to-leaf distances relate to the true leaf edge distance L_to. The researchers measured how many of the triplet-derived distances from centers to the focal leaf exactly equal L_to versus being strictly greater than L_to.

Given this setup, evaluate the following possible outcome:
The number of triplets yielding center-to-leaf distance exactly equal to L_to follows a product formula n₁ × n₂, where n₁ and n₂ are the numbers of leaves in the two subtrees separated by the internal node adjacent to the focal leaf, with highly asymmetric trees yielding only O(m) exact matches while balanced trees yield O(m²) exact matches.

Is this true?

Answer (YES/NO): NO